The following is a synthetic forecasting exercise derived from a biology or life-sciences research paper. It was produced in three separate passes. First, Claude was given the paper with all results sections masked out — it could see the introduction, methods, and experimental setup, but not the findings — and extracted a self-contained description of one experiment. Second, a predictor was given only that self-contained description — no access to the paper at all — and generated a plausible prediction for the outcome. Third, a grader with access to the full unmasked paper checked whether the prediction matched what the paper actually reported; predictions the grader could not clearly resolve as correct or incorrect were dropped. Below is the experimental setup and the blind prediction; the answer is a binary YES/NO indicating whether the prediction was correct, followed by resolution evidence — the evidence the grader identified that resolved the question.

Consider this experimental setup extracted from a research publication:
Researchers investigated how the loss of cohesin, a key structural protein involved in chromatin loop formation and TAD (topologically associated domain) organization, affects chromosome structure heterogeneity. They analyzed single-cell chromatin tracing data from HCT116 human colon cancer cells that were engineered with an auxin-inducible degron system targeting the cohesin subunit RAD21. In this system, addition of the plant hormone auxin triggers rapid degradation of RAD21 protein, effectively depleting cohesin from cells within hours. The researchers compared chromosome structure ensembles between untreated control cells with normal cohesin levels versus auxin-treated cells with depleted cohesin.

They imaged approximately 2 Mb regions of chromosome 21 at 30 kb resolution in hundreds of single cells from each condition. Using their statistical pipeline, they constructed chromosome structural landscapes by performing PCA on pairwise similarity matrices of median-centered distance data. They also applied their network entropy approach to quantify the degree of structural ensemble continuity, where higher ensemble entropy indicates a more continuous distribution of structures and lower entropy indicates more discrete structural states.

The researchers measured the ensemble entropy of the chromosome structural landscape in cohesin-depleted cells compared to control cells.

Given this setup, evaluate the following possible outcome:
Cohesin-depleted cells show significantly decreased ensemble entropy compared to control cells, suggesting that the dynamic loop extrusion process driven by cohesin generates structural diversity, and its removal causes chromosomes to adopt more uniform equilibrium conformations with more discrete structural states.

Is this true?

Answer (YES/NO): NO